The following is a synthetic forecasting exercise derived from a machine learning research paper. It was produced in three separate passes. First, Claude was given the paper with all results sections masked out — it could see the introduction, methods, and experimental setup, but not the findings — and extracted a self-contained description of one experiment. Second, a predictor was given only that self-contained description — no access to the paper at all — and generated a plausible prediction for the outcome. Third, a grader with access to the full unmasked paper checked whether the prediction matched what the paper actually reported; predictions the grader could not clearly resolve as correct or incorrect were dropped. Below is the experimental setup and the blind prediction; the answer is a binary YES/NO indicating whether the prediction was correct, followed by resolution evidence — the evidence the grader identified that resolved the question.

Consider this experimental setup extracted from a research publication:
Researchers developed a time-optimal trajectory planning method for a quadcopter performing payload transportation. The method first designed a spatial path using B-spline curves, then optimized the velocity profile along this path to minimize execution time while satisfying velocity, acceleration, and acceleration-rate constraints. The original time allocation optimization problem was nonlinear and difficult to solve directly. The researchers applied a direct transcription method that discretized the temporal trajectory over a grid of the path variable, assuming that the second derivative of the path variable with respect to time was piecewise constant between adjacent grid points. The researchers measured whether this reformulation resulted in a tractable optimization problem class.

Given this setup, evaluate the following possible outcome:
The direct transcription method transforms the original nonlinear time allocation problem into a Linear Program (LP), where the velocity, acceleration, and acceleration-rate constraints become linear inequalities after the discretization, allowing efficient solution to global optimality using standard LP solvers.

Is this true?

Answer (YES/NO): NO